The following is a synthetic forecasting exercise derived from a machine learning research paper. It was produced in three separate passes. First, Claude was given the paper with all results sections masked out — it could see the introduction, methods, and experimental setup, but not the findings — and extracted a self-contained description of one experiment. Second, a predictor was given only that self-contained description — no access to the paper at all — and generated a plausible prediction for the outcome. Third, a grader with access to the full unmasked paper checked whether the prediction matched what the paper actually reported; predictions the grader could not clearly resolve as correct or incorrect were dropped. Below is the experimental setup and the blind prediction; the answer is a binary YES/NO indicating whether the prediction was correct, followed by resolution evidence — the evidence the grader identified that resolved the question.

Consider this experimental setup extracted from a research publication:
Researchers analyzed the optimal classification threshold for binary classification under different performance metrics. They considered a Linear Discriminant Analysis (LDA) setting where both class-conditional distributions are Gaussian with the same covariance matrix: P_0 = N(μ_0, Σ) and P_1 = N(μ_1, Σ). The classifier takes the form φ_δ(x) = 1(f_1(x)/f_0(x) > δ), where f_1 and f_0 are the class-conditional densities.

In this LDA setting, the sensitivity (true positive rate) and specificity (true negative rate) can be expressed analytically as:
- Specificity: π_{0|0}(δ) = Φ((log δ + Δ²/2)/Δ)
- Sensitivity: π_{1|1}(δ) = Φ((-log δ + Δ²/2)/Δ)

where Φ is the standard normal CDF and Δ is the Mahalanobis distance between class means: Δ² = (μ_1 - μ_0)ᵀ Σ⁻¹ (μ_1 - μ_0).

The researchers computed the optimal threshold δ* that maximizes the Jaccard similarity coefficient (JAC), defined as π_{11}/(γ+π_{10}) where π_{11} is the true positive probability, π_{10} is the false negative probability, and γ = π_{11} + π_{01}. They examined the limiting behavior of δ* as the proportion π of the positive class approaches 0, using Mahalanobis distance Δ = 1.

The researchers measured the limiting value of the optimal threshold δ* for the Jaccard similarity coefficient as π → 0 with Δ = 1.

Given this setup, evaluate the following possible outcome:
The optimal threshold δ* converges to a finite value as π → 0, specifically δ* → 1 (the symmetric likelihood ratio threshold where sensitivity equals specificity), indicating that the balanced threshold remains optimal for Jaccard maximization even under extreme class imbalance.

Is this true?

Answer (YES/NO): NO